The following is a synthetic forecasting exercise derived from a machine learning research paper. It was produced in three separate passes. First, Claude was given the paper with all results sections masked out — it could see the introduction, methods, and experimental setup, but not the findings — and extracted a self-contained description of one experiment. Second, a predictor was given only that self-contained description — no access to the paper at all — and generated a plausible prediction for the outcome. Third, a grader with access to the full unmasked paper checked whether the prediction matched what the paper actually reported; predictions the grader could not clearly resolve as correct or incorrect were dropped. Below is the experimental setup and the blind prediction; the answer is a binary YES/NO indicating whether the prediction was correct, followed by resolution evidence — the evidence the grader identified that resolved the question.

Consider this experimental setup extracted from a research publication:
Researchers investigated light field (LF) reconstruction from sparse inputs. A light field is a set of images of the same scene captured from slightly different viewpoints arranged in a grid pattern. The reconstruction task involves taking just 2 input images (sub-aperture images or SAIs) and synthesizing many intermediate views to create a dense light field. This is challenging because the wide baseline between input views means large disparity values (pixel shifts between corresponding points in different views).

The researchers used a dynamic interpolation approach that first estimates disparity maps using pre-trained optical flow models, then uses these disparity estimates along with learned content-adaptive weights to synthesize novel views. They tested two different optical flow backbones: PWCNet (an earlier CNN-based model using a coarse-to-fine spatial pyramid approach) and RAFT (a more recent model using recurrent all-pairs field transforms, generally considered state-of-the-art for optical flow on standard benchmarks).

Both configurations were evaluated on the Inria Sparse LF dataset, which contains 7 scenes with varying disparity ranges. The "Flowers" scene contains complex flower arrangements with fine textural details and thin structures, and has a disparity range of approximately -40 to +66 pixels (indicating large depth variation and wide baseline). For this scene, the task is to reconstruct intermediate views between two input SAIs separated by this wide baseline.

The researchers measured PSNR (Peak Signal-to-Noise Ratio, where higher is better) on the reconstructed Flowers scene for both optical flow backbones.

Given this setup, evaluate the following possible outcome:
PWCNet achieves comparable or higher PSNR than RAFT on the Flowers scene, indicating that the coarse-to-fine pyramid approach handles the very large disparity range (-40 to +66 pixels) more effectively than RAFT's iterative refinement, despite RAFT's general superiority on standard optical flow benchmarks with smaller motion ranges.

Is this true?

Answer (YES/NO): YES